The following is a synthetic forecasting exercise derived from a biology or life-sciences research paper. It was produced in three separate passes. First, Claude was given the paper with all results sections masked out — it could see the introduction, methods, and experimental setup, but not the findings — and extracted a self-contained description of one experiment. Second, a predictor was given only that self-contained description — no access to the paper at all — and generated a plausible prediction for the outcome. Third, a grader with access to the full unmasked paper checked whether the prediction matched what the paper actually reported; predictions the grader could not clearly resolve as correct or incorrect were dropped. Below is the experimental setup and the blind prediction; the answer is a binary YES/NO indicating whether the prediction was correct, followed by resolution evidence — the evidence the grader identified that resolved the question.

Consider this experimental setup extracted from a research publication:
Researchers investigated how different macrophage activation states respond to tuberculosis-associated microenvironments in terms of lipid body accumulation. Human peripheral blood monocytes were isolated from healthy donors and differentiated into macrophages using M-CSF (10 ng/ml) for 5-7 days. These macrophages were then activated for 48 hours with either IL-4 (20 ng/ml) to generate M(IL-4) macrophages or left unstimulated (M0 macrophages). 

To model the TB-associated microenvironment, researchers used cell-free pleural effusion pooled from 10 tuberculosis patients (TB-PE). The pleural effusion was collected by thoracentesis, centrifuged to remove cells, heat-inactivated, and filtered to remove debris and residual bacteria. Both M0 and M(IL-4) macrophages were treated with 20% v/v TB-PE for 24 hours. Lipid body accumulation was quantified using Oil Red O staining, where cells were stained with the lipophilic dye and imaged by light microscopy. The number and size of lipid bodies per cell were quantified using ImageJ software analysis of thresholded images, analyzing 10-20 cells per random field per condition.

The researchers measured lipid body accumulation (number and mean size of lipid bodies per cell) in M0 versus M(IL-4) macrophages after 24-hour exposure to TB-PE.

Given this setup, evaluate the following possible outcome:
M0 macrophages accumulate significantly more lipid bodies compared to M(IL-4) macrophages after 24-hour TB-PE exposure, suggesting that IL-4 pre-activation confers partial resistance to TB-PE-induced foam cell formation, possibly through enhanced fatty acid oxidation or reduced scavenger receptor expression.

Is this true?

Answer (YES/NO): YES